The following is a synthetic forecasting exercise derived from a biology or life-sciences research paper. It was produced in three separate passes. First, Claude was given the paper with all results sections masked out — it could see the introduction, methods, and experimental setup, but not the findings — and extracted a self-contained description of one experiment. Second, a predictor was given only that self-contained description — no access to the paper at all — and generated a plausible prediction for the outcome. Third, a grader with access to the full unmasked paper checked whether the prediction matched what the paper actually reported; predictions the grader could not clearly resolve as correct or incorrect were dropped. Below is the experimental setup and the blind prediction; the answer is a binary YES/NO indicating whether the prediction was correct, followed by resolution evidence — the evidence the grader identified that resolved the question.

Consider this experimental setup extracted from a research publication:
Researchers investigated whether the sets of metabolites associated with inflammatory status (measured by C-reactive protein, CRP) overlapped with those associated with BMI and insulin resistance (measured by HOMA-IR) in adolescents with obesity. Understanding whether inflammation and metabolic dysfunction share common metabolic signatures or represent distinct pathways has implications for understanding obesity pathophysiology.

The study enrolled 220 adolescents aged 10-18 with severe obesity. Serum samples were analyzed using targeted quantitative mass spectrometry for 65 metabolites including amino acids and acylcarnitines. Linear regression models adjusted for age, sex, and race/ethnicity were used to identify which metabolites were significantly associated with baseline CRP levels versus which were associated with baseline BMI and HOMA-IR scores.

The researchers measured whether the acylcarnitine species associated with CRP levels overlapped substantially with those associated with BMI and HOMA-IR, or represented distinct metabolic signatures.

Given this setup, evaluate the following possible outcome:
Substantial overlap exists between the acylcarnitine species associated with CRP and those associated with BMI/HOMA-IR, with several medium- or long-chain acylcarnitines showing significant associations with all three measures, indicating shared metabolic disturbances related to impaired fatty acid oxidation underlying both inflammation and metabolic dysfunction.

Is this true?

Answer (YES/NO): NO